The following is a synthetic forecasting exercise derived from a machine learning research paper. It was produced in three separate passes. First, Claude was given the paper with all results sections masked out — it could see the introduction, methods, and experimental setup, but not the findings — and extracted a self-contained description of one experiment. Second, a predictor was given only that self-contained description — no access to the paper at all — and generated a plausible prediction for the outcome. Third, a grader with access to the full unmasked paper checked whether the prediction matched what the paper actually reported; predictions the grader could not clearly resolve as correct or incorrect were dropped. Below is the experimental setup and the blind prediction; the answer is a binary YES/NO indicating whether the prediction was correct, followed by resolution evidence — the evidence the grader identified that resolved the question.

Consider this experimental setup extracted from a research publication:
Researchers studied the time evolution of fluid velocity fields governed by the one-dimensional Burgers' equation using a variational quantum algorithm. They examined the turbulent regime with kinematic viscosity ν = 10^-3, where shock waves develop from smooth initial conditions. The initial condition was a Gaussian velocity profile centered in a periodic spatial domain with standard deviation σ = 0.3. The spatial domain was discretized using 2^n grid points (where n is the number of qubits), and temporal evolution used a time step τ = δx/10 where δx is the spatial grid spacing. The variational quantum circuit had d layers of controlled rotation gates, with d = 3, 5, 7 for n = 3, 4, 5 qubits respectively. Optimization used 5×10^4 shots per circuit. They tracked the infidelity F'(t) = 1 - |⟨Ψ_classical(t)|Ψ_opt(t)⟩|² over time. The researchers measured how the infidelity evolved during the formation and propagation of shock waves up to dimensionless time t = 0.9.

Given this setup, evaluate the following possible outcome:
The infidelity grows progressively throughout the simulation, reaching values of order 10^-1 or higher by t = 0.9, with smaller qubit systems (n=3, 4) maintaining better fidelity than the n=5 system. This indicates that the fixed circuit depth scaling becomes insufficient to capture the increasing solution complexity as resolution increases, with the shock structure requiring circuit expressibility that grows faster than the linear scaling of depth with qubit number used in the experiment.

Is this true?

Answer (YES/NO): NO